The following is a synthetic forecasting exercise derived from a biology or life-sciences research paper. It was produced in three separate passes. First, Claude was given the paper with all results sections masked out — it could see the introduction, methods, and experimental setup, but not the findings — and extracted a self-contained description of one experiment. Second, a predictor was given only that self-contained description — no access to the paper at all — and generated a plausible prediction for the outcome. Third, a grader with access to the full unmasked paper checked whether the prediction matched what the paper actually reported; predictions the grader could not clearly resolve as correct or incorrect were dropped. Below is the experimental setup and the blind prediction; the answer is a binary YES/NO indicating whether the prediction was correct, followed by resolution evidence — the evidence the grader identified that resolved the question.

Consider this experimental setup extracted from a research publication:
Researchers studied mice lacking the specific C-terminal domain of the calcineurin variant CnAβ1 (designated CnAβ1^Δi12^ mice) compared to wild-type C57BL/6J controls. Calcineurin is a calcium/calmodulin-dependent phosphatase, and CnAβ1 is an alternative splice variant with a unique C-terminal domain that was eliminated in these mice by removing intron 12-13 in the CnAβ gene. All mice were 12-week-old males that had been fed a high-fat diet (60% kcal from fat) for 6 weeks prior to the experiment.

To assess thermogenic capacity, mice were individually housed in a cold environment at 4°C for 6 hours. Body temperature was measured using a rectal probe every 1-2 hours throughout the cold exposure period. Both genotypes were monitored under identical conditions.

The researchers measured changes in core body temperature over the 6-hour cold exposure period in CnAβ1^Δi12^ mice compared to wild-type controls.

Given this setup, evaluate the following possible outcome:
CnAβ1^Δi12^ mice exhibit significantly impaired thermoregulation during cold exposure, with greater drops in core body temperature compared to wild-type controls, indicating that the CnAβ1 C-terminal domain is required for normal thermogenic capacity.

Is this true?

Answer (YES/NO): NO